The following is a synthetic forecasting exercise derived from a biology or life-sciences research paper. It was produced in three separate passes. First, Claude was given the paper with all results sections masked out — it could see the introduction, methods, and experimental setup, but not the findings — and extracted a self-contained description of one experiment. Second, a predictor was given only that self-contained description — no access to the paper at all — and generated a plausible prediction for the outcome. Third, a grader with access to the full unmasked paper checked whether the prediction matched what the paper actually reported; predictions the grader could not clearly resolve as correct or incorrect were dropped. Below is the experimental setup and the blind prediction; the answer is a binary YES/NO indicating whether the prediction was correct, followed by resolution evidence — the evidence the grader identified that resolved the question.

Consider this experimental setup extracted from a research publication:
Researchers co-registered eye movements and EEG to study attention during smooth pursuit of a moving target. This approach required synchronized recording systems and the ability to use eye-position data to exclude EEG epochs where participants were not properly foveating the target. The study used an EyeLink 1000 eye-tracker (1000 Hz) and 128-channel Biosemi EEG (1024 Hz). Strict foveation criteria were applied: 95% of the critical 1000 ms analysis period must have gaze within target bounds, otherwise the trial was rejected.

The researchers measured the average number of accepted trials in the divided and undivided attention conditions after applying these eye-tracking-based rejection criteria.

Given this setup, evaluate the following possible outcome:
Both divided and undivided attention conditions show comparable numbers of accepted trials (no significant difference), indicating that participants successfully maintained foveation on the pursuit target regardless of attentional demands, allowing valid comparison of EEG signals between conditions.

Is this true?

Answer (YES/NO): YES